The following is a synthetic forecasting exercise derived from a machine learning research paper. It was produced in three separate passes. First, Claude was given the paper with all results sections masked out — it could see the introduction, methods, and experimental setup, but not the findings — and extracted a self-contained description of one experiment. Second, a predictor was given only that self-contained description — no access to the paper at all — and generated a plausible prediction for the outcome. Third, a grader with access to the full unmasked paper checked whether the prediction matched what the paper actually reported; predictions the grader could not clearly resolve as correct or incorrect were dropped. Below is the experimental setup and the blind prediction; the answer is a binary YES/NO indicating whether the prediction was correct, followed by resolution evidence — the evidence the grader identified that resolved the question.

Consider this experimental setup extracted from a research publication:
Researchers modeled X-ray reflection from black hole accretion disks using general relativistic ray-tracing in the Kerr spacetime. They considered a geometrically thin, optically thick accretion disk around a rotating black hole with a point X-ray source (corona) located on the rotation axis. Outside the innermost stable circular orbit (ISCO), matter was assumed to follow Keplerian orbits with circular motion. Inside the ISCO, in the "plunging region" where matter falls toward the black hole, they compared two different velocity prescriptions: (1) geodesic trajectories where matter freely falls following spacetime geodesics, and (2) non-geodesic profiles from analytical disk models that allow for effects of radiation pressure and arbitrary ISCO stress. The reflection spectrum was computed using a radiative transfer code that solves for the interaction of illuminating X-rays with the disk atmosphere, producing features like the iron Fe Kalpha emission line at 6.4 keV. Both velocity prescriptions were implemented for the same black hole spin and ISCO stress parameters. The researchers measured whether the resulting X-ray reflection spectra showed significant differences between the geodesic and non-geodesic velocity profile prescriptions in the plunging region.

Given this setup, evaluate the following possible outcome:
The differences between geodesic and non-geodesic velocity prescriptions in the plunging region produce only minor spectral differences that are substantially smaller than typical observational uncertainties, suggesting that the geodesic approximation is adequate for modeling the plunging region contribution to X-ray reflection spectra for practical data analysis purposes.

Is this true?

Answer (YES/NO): YES